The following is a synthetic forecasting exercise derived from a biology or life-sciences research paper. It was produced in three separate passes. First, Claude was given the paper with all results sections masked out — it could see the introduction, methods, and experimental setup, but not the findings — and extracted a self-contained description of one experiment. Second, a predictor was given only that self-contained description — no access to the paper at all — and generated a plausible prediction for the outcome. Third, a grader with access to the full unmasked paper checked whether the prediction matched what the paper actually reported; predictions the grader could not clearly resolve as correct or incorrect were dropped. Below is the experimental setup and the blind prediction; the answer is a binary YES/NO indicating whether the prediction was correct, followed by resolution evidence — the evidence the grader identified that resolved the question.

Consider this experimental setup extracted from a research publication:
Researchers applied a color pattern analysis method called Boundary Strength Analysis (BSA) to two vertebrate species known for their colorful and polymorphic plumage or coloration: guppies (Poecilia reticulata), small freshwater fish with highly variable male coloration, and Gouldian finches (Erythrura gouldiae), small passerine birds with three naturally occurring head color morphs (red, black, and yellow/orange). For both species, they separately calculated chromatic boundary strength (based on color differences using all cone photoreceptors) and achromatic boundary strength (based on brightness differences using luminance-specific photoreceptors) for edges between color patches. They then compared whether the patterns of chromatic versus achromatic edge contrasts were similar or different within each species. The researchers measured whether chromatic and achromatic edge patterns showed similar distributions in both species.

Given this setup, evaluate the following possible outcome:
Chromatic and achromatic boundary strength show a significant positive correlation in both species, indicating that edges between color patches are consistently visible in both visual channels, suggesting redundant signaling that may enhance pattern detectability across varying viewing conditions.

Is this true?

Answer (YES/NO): NO